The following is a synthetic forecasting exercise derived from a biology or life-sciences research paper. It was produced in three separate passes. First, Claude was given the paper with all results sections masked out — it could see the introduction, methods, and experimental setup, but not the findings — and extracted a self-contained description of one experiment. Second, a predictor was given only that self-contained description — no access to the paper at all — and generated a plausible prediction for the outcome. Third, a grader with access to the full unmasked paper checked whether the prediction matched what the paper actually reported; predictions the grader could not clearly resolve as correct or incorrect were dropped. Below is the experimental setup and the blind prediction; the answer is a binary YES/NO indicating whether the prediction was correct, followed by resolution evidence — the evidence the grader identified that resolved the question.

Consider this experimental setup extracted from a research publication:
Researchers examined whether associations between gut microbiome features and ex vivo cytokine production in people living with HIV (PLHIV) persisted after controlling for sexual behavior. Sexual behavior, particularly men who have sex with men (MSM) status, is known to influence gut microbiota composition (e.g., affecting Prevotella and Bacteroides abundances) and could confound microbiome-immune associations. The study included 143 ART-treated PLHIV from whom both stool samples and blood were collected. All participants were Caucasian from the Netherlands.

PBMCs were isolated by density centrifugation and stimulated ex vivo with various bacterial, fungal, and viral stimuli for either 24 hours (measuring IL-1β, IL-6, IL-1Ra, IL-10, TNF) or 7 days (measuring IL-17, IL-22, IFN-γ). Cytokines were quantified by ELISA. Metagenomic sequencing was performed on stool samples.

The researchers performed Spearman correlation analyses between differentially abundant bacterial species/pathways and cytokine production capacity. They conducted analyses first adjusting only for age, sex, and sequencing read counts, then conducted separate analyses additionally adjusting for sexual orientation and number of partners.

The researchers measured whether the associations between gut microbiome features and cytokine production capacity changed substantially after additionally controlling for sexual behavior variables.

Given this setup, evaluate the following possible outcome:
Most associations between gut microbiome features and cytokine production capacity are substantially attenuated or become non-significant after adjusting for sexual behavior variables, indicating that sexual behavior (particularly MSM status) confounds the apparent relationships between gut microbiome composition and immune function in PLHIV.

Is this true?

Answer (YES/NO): NO